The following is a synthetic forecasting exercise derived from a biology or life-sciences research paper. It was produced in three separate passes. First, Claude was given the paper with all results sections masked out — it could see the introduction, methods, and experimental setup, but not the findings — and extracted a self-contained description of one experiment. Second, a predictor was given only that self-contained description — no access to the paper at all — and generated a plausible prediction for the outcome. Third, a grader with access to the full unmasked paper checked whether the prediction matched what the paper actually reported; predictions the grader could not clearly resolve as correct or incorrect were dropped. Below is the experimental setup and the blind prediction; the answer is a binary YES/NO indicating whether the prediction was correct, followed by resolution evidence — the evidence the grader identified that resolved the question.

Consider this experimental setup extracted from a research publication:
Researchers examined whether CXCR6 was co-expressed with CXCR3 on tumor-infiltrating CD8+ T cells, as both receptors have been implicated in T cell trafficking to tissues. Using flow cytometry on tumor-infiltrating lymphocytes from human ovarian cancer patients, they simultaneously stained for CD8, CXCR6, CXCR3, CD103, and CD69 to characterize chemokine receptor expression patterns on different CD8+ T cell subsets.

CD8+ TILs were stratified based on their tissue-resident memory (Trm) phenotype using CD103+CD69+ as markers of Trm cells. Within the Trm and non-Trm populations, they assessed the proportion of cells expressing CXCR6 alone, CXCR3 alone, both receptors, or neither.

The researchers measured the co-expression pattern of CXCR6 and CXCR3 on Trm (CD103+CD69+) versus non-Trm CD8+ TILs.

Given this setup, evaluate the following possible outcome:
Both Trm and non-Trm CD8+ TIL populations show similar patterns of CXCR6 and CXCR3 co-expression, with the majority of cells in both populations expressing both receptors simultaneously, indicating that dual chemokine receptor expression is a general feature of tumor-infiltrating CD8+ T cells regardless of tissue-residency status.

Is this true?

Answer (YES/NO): NO